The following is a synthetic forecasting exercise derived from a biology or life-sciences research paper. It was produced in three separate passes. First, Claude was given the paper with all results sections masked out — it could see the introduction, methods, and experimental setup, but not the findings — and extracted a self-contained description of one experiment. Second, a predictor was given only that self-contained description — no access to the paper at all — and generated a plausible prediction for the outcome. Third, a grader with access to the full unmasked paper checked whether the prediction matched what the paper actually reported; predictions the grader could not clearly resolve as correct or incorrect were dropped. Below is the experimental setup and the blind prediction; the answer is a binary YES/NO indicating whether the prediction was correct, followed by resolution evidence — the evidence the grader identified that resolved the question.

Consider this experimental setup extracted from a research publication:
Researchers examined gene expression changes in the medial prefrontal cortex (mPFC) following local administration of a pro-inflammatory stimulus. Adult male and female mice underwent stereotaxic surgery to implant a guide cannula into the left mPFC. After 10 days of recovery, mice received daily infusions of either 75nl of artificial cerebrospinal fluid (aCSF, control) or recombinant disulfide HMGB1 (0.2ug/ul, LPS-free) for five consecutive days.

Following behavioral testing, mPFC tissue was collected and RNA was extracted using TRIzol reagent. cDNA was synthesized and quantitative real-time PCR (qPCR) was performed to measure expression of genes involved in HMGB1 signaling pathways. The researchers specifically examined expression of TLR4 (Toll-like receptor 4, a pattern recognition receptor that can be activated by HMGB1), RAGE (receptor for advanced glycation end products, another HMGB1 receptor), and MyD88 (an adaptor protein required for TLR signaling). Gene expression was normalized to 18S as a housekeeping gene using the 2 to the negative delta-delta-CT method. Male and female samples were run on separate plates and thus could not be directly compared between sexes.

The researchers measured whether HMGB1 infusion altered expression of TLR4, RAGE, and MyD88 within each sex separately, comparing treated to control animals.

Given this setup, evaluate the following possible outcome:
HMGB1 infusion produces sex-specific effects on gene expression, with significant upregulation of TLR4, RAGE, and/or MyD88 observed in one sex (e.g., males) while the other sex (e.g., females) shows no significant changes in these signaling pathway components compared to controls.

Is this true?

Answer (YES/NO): NO